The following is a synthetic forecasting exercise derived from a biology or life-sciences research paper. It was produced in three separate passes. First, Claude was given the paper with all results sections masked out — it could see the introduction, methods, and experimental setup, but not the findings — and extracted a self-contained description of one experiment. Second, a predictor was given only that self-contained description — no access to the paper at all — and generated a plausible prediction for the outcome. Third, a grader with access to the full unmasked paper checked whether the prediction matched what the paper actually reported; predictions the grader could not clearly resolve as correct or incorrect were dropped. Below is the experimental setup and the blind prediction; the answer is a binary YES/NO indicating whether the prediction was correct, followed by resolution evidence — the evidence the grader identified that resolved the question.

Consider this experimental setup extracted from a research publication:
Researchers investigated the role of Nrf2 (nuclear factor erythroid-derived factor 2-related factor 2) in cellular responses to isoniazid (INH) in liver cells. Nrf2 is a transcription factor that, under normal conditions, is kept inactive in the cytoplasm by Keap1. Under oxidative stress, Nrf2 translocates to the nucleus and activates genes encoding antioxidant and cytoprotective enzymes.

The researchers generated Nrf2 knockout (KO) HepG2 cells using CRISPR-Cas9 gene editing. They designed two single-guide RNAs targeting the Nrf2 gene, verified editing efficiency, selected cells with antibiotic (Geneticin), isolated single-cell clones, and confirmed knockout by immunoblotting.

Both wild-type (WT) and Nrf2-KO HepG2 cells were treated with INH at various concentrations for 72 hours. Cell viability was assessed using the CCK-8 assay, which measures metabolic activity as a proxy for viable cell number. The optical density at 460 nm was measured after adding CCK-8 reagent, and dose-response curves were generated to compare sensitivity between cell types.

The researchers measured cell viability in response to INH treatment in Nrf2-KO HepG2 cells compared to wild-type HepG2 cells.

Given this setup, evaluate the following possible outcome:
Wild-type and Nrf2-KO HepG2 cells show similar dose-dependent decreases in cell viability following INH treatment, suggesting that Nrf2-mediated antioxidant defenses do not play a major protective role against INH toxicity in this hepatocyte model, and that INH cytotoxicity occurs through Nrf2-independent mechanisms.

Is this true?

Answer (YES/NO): NO